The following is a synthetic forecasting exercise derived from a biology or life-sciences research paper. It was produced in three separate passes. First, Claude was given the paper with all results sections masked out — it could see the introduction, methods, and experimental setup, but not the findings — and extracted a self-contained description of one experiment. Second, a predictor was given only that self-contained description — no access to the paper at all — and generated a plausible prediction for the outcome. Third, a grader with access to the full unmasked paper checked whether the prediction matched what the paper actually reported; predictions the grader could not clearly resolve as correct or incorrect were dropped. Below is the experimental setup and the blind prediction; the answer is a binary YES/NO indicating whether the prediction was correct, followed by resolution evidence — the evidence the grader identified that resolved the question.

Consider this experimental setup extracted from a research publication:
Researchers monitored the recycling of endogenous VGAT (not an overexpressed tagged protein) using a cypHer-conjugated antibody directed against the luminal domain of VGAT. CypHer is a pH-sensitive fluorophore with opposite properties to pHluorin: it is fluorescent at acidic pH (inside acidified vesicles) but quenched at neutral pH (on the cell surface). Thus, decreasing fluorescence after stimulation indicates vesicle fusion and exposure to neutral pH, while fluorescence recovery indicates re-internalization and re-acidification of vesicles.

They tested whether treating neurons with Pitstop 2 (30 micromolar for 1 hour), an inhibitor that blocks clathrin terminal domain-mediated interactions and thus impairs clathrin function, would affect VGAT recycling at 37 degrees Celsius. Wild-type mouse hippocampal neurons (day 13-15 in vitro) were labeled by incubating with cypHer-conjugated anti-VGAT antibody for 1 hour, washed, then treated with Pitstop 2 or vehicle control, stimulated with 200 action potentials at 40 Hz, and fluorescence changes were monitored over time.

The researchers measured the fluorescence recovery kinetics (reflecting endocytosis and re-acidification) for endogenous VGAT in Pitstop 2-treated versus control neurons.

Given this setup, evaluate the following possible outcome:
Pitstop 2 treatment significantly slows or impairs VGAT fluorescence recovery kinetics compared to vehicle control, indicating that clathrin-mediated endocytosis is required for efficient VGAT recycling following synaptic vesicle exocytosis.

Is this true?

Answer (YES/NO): NO